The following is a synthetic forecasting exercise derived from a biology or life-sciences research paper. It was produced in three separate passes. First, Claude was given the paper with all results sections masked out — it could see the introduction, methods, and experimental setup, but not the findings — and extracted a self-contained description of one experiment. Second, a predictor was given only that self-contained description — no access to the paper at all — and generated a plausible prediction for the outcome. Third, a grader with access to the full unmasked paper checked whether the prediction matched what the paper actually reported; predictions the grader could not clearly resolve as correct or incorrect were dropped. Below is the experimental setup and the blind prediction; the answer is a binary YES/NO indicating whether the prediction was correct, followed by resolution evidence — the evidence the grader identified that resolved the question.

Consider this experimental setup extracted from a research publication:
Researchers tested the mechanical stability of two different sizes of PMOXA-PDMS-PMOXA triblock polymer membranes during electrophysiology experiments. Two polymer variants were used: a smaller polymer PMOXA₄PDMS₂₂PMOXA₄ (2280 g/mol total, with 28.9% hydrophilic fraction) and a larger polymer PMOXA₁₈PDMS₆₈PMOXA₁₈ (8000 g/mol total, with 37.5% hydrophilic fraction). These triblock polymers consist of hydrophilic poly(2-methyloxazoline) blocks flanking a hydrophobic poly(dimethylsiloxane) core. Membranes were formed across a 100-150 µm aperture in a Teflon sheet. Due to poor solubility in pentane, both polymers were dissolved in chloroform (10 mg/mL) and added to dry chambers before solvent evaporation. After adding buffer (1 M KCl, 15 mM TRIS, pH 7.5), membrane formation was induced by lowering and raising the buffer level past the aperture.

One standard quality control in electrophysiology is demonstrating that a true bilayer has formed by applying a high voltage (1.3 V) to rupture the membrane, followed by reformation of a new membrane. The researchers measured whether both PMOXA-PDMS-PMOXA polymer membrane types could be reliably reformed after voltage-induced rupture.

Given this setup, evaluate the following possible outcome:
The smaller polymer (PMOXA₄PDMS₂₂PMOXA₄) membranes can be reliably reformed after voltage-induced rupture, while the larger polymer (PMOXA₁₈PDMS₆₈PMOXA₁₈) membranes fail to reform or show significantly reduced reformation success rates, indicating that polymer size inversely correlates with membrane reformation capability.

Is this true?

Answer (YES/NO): NO